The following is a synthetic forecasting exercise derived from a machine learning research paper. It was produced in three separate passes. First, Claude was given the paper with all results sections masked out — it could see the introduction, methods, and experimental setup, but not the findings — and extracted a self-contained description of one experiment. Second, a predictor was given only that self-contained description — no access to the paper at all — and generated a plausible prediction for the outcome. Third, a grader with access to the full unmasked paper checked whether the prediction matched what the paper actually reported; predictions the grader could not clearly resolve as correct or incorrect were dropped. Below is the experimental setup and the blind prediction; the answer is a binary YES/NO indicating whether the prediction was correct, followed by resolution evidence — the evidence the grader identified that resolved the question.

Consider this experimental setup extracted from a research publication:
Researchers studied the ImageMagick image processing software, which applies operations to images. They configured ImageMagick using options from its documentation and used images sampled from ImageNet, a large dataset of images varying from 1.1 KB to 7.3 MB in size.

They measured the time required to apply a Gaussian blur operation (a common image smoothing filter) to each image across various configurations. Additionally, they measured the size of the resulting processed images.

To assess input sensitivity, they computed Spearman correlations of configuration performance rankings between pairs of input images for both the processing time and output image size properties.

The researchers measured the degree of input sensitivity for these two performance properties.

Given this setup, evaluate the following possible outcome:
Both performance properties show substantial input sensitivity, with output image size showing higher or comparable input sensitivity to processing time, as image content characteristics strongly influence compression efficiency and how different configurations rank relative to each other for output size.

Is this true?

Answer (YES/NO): NO